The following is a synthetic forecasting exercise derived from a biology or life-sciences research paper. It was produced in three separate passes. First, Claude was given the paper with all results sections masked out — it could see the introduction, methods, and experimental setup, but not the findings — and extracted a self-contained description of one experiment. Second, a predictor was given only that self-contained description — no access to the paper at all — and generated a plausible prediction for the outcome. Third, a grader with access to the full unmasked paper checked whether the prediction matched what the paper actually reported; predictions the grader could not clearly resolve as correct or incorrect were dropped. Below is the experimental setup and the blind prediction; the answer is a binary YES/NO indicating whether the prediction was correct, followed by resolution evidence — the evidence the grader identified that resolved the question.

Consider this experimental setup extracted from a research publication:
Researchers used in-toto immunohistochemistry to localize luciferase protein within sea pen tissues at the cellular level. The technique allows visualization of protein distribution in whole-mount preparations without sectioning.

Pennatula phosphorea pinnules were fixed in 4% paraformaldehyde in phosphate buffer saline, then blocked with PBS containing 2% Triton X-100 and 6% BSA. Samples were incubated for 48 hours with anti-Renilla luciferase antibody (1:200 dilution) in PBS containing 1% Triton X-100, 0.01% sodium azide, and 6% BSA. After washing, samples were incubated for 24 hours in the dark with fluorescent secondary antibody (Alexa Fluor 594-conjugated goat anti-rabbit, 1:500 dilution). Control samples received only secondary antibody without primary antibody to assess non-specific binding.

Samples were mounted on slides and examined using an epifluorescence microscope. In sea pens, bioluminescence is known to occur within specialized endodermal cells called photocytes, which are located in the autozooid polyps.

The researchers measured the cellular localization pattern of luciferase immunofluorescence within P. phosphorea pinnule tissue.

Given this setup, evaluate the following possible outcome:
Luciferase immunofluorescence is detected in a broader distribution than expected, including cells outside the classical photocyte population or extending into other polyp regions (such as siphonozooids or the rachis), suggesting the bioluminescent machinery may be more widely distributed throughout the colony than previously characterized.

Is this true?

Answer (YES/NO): NO